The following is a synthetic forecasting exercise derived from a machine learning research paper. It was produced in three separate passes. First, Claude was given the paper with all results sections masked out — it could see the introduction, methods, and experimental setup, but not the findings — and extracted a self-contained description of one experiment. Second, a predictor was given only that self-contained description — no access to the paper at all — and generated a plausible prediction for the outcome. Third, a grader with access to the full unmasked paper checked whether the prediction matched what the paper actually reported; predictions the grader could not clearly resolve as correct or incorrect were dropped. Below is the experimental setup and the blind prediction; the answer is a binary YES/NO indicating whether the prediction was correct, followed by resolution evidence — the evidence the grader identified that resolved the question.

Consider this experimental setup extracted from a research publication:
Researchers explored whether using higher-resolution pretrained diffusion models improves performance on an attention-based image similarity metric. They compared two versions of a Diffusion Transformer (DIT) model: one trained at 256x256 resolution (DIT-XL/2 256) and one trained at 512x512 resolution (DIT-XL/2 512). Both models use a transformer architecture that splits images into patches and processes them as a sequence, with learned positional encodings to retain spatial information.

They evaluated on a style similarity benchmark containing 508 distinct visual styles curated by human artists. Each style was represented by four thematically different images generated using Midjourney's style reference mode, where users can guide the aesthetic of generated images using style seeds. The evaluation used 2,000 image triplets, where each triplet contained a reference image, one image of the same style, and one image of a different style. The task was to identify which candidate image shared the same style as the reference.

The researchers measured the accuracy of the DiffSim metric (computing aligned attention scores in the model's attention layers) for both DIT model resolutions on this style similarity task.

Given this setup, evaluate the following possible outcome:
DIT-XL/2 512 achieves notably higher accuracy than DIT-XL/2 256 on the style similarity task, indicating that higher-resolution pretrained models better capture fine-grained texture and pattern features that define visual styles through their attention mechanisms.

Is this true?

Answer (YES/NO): NO